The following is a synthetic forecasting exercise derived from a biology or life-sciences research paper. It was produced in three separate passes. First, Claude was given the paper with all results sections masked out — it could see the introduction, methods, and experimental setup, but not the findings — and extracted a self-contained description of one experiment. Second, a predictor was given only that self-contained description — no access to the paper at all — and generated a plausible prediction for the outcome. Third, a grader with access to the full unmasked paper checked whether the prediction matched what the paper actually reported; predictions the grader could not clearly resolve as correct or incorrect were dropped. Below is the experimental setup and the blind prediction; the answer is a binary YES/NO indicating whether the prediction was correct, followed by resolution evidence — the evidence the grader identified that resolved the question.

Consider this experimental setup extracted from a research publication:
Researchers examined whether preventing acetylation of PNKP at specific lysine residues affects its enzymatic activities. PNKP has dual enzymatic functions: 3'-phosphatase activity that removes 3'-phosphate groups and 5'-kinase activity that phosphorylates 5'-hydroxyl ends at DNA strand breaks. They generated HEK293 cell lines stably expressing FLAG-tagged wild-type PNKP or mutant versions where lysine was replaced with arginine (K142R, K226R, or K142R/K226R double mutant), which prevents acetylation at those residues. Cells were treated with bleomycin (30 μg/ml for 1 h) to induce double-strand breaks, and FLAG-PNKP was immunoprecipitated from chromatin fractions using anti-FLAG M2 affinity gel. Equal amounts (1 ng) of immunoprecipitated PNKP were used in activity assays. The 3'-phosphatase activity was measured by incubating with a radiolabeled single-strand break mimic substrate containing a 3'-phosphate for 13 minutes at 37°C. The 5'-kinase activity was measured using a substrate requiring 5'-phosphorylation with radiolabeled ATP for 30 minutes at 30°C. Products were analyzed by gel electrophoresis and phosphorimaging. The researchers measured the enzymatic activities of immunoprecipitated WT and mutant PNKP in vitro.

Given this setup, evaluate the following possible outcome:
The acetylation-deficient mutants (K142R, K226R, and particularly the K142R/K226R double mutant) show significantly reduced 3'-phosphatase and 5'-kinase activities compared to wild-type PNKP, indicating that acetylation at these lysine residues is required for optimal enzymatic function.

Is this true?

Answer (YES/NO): NO